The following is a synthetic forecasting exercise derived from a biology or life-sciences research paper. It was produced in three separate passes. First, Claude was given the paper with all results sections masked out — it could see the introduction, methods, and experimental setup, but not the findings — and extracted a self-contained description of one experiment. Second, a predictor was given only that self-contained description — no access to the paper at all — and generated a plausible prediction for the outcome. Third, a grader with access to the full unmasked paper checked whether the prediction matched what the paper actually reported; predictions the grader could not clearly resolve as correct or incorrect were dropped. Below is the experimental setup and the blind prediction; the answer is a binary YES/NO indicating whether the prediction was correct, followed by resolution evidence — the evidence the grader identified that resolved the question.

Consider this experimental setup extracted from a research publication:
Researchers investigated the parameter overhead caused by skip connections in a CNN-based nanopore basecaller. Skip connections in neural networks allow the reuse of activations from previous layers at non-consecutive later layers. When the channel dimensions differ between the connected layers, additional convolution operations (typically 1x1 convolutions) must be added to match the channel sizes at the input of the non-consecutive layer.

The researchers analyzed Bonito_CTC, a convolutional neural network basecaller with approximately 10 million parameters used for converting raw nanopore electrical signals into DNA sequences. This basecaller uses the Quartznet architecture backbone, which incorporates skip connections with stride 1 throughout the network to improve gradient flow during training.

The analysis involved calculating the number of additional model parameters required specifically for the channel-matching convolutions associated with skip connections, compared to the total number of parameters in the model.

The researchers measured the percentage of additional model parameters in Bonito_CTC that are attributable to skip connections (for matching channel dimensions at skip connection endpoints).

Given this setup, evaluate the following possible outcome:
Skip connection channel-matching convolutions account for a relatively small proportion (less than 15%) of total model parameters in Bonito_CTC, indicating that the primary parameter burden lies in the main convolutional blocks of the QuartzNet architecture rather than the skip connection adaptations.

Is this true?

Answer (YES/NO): NO